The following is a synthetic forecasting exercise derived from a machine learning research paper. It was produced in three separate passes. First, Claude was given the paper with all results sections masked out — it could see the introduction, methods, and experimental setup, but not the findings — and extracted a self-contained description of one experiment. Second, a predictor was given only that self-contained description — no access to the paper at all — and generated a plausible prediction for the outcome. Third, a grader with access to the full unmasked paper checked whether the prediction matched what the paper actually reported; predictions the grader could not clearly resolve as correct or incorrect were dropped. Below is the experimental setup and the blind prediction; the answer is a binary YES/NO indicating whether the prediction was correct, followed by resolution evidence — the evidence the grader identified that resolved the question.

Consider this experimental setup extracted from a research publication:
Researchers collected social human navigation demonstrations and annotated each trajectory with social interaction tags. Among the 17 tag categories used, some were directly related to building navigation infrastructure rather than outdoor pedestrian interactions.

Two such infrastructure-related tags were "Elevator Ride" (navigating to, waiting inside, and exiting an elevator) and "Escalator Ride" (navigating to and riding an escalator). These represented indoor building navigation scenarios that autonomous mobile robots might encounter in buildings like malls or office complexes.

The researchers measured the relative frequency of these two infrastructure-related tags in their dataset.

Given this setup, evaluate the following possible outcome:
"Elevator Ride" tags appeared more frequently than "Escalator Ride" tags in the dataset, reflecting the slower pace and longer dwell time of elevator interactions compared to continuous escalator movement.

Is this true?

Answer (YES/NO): YES